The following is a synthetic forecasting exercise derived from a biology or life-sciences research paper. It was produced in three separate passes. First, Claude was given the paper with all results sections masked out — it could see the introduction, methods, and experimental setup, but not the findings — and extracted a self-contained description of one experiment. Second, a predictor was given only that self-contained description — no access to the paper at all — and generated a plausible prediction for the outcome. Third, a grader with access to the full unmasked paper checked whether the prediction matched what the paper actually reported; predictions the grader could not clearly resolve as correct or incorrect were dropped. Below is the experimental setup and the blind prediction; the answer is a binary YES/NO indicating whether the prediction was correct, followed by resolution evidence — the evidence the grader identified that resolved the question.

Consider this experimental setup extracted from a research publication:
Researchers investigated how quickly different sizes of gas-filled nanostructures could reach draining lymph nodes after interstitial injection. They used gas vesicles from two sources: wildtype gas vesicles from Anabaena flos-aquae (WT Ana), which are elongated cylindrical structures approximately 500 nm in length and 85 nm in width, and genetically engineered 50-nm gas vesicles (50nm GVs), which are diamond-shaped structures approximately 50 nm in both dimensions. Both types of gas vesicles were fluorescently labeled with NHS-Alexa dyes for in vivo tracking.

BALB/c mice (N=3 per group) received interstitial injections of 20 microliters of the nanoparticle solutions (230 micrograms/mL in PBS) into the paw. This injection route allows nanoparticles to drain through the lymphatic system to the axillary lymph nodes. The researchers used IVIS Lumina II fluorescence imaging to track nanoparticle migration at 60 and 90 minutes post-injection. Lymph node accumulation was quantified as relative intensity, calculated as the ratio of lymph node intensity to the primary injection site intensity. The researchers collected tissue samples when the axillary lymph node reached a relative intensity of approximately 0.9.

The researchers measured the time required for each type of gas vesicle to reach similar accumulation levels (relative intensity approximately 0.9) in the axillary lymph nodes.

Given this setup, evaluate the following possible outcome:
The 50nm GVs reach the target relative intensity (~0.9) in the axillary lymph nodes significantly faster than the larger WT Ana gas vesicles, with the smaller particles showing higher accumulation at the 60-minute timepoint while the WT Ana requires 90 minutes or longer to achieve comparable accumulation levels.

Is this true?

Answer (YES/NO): YES